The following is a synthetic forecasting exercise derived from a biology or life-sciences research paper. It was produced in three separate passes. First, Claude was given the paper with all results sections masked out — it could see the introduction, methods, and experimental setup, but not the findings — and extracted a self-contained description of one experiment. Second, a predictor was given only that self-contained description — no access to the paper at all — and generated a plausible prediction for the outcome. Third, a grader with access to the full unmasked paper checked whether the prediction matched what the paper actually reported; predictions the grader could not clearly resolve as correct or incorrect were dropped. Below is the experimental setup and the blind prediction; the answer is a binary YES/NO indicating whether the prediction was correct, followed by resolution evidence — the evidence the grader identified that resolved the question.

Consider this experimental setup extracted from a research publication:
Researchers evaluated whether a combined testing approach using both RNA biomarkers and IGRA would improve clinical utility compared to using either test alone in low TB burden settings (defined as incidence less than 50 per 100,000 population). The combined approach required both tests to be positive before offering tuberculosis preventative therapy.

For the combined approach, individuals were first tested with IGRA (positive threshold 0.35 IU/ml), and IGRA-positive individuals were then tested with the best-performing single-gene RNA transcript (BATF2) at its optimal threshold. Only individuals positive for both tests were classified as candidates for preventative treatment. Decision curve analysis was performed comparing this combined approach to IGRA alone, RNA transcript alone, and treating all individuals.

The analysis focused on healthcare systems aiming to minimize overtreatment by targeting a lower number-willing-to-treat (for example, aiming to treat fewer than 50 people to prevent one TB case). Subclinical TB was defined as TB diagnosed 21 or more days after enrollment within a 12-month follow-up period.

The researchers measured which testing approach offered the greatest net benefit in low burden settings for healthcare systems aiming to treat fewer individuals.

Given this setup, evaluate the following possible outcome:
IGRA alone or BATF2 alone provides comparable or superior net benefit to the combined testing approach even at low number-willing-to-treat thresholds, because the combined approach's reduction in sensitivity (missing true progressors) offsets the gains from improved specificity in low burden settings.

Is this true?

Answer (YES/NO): NO